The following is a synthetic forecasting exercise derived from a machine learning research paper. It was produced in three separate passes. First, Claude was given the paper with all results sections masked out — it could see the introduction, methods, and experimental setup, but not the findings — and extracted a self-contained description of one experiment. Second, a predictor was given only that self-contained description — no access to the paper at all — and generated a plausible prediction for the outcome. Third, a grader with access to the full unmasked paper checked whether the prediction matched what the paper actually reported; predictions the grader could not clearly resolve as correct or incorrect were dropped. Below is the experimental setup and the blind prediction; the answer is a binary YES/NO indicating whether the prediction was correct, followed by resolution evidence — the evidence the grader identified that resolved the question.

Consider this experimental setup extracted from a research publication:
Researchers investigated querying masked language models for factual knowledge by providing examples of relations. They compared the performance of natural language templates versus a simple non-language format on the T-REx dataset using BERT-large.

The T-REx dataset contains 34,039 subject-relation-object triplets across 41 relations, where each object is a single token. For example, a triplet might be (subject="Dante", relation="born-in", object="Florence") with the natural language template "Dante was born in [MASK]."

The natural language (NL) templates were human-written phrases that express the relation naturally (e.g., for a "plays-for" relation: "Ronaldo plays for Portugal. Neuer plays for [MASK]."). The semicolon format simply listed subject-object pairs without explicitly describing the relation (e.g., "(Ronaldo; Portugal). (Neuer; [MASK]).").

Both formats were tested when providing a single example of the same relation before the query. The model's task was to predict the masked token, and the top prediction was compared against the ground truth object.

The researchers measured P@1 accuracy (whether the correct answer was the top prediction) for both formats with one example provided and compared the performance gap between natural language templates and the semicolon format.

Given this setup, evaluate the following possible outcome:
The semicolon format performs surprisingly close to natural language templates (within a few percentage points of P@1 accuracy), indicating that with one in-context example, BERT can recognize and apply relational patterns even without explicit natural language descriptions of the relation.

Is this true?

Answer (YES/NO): YES